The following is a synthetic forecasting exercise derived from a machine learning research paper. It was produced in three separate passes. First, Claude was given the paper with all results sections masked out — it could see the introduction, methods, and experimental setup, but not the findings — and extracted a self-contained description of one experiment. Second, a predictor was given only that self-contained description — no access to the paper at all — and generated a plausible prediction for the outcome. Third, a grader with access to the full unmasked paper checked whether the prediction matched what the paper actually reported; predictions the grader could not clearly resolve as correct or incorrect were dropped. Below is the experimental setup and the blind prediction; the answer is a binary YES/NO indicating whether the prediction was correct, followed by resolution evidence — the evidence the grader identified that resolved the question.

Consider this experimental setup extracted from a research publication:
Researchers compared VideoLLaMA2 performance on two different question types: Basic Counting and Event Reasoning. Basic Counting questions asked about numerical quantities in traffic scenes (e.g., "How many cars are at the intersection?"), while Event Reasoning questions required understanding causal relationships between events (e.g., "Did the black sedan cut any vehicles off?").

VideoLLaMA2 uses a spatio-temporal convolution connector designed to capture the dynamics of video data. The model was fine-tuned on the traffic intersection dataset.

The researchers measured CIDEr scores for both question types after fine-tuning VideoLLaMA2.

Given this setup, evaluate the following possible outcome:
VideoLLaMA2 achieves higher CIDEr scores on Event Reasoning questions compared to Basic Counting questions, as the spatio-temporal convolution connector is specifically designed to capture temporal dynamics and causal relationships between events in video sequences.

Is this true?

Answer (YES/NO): YES